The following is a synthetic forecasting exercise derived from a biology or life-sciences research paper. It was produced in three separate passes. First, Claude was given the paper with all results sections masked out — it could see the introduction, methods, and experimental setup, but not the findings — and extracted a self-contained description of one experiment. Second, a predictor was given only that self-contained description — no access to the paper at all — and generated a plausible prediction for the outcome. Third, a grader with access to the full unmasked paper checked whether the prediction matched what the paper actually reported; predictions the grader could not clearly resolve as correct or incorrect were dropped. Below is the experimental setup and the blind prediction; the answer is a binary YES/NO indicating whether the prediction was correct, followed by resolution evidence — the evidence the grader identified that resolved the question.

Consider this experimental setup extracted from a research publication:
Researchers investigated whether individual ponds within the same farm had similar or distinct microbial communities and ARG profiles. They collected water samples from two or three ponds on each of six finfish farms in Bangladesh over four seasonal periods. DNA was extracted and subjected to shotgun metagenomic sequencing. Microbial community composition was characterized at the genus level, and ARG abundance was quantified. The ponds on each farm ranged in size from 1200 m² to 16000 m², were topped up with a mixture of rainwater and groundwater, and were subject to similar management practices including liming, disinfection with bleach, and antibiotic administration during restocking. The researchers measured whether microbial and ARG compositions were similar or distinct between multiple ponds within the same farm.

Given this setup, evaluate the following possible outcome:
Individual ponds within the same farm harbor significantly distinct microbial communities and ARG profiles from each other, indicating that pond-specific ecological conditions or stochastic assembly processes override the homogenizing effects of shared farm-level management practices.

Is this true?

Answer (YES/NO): NO